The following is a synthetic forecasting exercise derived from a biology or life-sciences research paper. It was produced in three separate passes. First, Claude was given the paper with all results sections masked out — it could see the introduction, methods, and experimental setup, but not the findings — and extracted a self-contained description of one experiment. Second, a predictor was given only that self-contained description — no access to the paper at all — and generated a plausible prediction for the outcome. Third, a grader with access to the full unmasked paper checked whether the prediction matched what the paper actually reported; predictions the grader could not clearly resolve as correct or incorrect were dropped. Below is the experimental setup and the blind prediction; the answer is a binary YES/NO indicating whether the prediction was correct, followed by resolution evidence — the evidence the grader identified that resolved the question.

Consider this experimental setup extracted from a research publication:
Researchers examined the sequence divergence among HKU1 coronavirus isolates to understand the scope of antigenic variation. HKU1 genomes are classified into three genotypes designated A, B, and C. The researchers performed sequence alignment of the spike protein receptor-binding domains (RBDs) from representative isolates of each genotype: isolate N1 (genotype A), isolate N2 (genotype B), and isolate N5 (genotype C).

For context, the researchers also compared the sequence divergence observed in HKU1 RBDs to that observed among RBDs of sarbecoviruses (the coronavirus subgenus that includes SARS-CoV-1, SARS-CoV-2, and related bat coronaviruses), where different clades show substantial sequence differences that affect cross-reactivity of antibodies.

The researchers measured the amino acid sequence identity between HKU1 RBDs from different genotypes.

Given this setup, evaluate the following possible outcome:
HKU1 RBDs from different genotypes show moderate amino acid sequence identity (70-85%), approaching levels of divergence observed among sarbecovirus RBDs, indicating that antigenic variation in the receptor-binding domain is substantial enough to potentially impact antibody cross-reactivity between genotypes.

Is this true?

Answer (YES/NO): NO